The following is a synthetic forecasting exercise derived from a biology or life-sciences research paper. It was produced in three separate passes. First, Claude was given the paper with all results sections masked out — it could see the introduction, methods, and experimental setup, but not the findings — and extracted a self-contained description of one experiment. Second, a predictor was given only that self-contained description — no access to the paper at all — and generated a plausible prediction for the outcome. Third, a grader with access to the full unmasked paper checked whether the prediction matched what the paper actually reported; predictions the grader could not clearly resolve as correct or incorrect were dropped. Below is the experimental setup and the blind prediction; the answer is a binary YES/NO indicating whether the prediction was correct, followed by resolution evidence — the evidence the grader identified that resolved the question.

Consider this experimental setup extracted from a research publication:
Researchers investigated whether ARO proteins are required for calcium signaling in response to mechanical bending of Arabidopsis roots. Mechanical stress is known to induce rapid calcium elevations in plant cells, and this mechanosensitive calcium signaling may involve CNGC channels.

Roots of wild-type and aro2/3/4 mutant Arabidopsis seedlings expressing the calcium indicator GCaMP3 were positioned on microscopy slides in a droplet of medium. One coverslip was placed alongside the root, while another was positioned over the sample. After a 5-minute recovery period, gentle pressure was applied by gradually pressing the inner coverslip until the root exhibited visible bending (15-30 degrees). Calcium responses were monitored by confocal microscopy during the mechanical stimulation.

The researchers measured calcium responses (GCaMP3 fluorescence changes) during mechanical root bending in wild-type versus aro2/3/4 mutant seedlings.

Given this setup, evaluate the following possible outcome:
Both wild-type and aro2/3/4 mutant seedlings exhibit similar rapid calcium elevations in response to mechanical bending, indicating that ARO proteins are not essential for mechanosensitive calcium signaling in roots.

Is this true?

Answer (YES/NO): YES